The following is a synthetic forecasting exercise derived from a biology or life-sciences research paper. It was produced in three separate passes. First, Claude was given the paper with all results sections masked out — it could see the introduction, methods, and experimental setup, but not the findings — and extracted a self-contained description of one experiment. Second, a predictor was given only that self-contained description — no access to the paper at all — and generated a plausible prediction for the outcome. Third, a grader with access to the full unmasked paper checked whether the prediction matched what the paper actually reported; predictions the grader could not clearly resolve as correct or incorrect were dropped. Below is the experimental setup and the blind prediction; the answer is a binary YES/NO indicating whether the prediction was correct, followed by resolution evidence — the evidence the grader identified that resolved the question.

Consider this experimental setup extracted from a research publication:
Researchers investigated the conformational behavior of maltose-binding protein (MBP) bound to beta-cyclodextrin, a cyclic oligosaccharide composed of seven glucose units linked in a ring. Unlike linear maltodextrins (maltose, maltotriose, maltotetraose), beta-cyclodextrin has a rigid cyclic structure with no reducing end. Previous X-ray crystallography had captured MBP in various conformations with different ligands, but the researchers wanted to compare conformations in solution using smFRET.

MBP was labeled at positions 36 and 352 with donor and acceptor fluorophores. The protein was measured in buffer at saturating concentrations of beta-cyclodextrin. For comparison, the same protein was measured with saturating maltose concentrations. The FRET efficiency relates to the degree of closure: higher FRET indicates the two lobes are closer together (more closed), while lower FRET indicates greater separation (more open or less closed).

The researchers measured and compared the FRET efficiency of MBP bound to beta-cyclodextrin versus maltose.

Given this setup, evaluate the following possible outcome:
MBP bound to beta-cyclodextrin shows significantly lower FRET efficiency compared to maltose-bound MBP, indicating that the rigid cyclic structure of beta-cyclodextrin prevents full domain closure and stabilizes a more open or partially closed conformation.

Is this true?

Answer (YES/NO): YES